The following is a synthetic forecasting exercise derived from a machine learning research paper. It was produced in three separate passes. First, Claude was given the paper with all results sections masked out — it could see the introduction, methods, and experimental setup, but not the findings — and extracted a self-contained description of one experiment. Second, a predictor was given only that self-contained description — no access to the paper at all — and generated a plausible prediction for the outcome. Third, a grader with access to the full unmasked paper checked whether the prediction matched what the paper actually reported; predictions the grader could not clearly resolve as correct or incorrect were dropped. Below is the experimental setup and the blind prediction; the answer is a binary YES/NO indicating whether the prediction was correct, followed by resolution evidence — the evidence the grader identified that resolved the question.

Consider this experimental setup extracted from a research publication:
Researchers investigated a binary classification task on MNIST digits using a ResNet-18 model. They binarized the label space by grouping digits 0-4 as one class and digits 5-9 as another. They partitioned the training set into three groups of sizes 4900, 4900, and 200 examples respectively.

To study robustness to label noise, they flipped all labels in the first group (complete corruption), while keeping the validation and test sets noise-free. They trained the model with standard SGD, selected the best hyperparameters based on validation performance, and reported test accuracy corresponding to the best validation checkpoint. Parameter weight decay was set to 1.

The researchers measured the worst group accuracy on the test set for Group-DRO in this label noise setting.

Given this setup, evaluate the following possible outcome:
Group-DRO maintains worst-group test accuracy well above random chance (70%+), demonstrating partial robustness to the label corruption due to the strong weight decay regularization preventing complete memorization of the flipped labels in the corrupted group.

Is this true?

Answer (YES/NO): YES